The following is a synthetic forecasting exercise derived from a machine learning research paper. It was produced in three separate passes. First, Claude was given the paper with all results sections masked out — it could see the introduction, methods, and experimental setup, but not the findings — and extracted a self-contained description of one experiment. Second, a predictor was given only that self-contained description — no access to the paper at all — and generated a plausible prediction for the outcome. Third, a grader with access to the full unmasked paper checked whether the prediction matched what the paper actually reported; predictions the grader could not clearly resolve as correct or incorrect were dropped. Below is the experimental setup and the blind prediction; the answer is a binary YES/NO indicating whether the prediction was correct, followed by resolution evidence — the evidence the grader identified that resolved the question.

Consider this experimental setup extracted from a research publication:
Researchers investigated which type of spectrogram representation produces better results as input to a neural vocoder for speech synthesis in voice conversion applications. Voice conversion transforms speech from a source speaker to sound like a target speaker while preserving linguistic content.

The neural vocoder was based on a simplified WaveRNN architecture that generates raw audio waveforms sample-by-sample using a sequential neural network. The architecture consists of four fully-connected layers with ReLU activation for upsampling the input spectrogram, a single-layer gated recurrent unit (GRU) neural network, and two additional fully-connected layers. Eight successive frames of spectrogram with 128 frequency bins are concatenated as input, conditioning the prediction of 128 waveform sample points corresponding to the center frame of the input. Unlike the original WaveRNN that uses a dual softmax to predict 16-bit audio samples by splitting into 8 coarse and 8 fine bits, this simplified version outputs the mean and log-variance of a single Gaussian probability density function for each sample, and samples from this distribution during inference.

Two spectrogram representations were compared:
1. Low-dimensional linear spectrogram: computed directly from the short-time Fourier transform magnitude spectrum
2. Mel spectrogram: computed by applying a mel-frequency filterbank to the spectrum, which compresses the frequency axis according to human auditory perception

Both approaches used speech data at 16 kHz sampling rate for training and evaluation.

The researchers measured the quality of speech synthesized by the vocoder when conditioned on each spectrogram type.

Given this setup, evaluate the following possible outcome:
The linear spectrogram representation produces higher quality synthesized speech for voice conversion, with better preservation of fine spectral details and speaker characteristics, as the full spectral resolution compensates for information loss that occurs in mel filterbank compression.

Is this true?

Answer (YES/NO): YES